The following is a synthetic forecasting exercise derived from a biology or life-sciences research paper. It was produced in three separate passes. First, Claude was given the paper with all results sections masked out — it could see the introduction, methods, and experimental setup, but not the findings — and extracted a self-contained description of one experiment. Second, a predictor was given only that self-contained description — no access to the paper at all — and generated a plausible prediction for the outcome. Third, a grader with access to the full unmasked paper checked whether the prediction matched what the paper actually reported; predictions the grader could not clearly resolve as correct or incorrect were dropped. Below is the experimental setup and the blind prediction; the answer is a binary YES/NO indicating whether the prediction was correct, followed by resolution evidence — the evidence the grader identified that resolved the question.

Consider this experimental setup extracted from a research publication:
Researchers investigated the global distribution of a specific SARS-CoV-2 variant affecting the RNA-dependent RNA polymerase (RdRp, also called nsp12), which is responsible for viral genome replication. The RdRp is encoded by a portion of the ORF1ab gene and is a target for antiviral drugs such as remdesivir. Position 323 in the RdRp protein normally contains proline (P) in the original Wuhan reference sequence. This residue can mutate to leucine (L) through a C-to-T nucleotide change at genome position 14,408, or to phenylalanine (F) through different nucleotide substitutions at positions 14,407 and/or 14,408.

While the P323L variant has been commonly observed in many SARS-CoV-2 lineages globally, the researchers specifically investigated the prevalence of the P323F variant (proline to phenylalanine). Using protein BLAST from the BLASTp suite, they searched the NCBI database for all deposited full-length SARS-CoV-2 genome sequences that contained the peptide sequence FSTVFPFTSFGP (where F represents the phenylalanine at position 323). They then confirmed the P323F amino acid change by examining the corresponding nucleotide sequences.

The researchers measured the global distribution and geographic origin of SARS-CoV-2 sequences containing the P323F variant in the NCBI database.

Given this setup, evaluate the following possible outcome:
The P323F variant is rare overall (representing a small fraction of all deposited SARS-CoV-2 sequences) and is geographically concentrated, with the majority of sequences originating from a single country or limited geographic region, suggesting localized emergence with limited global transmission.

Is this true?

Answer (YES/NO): YES